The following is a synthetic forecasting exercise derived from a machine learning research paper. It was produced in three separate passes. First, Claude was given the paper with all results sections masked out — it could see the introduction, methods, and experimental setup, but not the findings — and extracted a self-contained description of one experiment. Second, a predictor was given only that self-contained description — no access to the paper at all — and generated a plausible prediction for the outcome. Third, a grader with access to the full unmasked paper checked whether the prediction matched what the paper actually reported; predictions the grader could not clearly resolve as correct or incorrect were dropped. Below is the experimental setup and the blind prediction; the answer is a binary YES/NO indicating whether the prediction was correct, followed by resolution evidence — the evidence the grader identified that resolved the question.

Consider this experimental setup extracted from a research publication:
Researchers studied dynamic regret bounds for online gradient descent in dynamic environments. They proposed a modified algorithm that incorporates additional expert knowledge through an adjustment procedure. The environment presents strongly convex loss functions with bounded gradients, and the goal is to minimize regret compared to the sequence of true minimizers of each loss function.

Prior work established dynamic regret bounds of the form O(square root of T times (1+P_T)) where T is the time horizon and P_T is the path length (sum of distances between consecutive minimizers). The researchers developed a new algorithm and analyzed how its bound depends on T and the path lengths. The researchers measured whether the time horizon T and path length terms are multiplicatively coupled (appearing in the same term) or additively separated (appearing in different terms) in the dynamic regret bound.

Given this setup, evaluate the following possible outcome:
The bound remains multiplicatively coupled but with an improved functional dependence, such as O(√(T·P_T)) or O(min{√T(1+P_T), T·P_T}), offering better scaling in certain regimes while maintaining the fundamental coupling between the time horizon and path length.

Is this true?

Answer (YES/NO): NO